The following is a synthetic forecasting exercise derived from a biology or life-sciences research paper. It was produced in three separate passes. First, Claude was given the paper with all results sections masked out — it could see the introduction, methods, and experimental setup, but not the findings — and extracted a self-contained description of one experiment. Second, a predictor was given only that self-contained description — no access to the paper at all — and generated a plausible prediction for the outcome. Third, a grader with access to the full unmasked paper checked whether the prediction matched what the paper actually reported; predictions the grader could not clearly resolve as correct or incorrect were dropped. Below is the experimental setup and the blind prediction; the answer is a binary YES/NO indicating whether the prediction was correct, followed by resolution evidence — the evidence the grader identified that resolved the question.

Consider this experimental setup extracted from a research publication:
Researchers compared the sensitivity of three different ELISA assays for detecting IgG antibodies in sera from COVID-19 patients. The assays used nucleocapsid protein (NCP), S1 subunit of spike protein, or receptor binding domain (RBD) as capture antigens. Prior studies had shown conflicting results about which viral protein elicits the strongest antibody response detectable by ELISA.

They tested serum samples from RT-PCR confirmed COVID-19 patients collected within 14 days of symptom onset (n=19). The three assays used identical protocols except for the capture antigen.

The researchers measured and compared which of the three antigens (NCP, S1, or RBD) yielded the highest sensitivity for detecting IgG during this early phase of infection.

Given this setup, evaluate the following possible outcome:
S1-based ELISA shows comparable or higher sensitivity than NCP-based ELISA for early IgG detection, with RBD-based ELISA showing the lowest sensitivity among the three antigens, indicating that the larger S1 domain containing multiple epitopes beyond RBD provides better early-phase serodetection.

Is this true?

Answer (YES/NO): NO